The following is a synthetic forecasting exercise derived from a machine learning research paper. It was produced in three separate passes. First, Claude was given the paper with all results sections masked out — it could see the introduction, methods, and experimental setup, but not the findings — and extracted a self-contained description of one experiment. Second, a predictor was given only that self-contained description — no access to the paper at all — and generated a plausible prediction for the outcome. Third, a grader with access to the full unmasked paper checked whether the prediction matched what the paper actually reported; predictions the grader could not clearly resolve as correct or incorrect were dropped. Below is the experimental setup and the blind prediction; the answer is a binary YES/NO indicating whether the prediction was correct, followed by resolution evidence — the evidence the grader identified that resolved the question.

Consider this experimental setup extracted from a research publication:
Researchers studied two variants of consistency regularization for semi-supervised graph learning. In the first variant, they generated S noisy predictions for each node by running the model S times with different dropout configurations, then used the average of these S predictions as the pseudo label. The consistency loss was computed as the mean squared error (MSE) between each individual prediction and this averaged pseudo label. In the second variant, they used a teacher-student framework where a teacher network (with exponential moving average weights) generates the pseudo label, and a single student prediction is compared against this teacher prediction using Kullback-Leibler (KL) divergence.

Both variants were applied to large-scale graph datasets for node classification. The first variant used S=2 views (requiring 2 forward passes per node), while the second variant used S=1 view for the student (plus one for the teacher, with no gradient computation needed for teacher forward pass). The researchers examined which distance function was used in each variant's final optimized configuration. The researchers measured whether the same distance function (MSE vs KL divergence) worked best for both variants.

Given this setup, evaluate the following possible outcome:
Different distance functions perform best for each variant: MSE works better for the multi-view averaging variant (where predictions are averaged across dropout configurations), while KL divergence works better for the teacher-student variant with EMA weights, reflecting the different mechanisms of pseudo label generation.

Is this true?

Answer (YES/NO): YES